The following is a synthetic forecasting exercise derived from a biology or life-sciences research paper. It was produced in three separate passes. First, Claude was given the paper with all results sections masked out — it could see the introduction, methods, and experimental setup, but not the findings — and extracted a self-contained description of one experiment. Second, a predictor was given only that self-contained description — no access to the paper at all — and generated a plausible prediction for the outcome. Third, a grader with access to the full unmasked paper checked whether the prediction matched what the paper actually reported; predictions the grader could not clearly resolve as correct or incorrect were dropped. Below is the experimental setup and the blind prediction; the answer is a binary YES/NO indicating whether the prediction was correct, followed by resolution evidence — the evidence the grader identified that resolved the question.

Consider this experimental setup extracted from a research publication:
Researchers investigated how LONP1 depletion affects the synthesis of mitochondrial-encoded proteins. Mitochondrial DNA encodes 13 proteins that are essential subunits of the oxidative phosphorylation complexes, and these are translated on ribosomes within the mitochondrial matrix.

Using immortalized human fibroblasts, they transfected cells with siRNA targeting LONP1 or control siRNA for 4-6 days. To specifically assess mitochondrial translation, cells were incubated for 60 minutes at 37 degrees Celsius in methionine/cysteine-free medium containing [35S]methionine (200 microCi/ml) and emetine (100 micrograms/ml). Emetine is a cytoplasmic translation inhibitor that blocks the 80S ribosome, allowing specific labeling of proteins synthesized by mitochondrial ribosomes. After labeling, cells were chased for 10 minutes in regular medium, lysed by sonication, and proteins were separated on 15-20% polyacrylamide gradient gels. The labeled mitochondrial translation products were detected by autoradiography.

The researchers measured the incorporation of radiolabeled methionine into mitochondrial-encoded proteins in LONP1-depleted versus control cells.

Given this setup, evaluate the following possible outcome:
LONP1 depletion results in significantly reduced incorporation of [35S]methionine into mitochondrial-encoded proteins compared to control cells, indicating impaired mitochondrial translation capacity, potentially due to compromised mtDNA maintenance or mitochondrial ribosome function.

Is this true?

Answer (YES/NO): YES